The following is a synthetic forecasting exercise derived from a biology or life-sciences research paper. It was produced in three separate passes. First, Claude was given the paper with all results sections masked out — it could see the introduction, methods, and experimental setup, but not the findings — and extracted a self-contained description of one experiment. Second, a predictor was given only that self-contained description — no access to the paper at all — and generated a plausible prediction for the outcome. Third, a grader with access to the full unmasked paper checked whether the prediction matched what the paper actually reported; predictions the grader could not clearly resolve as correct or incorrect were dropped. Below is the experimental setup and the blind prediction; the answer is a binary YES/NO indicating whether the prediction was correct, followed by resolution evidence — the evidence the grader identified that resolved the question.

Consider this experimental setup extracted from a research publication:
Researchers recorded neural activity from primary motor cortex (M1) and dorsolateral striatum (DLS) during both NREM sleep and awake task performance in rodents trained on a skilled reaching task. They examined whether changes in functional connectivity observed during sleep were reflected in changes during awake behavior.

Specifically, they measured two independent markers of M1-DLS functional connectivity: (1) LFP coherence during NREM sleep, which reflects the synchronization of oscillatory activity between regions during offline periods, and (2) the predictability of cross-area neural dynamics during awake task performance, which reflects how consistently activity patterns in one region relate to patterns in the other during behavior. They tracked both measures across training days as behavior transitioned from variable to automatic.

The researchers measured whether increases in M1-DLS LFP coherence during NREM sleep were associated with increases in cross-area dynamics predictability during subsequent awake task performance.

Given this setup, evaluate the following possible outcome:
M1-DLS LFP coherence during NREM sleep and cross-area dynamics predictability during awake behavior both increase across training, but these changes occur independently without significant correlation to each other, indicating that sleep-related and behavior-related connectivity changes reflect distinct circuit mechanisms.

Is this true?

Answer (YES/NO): NO